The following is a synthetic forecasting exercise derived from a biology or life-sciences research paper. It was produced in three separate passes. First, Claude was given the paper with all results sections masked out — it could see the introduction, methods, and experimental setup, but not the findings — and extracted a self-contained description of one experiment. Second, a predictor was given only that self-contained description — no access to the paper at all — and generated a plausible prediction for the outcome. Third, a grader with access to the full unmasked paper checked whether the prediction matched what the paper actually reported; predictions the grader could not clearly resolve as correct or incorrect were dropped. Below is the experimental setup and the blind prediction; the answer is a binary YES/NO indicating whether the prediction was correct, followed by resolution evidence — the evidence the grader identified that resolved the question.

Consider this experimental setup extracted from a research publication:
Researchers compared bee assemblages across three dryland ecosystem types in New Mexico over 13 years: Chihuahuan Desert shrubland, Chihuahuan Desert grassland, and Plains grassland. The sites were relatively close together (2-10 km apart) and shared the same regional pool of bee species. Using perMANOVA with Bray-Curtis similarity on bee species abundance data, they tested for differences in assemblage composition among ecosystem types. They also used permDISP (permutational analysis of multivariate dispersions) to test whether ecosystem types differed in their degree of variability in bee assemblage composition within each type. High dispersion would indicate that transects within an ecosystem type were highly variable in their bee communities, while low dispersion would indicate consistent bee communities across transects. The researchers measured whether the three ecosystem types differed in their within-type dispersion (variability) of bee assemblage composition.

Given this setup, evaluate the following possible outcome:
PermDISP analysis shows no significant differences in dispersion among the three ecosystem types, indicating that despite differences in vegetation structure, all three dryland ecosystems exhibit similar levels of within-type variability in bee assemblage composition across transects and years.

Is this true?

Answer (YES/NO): YES